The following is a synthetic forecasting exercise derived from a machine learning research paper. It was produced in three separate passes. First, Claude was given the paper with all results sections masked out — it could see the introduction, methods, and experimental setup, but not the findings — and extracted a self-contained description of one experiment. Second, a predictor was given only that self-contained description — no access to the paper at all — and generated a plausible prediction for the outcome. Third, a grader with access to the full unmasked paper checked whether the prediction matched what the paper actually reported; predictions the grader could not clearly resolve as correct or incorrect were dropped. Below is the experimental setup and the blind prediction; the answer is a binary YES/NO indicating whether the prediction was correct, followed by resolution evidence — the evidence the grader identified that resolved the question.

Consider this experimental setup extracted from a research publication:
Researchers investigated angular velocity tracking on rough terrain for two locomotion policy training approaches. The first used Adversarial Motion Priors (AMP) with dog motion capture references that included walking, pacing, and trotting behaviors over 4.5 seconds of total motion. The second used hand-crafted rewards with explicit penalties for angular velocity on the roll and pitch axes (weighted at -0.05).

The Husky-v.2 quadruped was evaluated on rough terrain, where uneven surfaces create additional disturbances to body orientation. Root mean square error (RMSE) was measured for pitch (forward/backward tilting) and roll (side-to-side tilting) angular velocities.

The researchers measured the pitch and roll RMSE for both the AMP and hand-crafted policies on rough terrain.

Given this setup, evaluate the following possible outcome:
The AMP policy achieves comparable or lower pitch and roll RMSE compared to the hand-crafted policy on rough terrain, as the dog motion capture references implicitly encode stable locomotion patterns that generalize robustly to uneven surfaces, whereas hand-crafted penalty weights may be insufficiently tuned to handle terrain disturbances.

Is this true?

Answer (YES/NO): NO